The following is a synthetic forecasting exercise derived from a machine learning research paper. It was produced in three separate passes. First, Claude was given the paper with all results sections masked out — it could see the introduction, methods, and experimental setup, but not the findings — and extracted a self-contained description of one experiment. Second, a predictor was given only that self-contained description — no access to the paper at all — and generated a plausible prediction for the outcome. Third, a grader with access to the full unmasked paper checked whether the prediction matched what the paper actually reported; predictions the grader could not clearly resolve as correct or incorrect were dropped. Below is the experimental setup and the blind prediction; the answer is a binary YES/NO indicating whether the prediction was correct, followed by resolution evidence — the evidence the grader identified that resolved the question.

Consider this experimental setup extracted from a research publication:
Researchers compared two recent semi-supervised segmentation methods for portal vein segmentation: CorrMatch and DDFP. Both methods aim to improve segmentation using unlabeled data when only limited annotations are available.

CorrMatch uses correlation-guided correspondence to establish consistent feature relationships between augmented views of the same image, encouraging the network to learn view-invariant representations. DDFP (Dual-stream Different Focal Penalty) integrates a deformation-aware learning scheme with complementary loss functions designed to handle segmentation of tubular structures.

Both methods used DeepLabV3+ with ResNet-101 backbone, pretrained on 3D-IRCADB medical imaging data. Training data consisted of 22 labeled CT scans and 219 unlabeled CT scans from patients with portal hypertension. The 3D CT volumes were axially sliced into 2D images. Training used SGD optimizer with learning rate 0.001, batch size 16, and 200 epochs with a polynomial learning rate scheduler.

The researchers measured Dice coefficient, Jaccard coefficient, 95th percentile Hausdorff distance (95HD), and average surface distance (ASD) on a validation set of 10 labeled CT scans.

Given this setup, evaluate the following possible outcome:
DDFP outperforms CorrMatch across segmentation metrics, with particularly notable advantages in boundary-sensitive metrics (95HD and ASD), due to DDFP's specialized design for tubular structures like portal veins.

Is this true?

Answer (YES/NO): YES